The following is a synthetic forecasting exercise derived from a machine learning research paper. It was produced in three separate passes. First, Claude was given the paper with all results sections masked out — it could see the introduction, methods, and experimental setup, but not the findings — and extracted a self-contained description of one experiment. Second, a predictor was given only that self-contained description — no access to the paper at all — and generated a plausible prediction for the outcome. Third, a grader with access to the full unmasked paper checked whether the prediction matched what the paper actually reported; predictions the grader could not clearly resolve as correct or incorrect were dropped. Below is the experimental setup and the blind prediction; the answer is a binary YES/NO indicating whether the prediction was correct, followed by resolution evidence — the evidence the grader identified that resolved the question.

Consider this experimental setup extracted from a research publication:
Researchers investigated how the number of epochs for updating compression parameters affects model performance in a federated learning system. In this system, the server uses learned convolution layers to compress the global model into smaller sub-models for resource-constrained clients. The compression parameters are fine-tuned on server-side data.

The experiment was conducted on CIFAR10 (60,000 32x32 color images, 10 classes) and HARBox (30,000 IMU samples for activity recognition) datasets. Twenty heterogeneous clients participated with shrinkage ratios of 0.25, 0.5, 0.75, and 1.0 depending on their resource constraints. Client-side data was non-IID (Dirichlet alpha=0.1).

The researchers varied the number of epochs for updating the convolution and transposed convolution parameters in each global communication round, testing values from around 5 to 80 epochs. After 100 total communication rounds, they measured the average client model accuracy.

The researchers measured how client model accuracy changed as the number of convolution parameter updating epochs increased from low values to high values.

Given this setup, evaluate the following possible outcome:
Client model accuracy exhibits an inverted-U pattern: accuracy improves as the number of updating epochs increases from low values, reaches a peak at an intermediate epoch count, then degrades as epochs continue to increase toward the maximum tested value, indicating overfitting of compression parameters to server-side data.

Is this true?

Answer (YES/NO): YES